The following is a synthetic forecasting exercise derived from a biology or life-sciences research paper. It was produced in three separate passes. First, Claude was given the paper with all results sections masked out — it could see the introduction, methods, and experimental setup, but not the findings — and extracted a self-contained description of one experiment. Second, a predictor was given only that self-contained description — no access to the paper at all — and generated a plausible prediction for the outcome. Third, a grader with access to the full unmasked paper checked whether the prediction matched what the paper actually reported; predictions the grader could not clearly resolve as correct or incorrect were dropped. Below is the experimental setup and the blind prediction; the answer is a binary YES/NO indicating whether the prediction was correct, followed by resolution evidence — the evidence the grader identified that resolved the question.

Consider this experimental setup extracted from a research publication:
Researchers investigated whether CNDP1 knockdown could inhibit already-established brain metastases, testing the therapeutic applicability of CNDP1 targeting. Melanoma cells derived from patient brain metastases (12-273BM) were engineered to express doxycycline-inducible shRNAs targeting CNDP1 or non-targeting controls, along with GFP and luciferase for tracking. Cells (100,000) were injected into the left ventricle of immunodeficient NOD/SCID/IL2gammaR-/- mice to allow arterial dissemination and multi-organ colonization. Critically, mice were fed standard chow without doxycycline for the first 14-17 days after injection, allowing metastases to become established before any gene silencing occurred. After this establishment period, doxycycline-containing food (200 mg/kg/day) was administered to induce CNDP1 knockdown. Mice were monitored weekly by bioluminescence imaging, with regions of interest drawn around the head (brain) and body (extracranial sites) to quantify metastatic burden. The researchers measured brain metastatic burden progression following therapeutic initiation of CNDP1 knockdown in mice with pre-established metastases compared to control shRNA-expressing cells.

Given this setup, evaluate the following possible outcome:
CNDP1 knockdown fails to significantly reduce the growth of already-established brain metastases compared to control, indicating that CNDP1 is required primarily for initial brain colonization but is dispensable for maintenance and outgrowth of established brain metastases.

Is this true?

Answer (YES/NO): NO